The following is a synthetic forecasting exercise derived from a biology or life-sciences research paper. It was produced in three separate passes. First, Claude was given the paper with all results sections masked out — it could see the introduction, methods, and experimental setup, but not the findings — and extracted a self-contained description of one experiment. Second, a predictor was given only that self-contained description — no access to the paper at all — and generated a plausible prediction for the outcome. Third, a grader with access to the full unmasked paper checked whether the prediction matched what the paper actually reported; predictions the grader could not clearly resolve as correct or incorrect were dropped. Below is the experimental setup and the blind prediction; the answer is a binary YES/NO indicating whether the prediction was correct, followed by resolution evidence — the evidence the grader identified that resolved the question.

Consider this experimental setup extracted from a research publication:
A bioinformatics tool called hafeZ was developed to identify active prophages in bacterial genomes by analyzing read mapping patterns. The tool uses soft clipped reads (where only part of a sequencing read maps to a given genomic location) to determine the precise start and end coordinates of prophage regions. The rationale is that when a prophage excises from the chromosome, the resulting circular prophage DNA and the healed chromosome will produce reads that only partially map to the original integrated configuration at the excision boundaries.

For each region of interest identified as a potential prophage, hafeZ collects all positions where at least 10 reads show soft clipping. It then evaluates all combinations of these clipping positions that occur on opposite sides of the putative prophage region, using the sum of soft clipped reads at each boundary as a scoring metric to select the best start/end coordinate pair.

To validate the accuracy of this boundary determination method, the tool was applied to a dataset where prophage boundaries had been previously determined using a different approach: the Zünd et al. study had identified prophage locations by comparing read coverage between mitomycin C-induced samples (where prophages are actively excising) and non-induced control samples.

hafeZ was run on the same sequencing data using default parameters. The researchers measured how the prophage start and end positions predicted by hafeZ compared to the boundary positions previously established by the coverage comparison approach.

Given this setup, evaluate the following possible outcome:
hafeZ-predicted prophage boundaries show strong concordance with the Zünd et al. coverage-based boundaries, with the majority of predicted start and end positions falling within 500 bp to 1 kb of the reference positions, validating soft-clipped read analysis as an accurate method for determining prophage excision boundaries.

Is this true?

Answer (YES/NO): NO